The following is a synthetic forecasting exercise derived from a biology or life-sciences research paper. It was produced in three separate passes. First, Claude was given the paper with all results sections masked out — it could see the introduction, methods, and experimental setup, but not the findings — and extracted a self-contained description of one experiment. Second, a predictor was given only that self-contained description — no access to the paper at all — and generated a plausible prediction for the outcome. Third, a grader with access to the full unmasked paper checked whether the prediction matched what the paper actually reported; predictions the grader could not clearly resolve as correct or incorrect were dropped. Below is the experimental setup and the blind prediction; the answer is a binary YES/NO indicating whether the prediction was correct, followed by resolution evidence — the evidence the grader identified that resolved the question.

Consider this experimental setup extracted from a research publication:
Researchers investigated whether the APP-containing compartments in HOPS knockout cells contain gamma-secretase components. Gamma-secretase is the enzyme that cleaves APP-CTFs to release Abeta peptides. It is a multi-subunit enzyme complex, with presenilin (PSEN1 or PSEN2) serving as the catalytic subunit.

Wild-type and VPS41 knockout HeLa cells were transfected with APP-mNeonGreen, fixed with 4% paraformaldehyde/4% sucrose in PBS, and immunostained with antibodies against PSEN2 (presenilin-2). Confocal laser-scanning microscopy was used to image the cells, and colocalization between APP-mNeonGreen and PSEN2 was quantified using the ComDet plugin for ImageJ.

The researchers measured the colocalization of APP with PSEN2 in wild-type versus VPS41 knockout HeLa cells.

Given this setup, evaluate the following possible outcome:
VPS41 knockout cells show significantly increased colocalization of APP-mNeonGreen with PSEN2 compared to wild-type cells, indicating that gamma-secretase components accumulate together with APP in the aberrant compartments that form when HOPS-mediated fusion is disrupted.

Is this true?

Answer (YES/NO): NO